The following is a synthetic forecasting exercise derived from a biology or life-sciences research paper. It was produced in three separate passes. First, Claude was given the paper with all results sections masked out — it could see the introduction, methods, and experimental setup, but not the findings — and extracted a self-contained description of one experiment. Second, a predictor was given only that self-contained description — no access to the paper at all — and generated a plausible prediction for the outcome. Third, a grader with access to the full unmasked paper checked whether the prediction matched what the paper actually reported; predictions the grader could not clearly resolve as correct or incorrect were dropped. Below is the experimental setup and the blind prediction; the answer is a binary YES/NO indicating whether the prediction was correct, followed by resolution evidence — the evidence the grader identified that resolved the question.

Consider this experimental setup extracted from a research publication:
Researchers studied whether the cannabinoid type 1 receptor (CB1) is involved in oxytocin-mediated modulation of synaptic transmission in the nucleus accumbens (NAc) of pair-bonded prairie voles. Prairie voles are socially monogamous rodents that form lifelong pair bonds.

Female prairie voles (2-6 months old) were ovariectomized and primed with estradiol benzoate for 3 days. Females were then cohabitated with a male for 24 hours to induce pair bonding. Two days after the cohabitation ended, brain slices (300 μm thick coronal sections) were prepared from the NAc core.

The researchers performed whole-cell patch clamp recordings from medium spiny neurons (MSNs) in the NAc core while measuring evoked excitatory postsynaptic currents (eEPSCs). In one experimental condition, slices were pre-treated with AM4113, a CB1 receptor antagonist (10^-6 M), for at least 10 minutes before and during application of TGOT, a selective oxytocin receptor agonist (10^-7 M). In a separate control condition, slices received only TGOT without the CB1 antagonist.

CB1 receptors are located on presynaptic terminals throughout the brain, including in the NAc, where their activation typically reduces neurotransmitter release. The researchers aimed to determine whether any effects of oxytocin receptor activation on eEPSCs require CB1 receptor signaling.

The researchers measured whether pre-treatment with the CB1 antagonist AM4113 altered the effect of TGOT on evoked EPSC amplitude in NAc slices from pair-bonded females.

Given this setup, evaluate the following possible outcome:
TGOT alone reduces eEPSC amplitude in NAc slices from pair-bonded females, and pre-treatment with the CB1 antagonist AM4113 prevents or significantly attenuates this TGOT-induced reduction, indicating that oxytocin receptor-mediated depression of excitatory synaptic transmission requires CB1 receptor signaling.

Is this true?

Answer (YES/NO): NO